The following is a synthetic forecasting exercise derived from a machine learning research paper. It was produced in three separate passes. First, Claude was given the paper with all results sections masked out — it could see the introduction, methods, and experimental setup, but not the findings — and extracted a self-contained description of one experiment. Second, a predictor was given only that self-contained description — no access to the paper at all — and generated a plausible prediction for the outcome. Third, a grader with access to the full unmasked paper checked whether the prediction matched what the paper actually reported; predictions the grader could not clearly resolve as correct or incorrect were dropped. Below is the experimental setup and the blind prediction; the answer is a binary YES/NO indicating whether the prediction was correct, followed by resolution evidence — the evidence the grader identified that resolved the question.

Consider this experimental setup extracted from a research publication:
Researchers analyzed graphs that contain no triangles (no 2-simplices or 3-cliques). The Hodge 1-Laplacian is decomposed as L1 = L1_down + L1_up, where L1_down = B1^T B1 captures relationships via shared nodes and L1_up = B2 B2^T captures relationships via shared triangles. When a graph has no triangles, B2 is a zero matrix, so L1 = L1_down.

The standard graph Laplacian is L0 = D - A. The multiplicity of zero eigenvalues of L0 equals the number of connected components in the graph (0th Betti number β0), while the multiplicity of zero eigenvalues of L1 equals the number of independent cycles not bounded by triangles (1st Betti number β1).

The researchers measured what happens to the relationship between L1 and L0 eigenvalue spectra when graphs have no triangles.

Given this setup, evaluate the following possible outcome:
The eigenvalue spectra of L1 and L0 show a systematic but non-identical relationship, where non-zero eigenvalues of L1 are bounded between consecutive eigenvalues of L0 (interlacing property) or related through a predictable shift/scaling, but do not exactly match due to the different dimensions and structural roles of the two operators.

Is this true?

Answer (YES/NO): NO